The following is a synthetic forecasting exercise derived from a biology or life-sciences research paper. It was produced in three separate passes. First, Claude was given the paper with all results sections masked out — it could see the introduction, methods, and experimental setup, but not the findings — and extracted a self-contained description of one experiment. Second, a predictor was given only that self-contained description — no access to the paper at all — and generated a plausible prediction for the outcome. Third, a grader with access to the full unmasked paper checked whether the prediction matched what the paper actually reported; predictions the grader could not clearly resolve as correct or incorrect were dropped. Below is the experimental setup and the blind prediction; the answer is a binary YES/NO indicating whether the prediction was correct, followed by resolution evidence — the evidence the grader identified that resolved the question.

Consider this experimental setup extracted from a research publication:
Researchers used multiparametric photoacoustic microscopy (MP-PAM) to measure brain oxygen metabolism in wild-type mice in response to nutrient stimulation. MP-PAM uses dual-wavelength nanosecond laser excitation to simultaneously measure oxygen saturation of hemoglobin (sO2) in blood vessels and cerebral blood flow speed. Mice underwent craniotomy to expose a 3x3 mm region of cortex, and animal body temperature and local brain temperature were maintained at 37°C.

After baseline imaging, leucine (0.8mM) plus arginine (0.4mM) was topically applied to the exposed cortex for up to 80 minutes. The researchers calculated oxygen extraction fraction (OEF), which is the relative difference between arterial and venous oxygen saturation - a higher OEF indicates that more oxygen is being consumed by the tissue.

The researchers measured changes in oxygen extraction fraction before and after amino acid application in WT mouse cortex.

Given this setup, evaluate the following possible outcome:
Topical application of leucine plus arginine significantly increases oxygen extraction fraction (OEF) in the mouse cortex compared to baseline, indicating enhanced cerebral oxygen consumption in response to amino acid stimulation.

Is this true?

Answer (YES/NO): YES